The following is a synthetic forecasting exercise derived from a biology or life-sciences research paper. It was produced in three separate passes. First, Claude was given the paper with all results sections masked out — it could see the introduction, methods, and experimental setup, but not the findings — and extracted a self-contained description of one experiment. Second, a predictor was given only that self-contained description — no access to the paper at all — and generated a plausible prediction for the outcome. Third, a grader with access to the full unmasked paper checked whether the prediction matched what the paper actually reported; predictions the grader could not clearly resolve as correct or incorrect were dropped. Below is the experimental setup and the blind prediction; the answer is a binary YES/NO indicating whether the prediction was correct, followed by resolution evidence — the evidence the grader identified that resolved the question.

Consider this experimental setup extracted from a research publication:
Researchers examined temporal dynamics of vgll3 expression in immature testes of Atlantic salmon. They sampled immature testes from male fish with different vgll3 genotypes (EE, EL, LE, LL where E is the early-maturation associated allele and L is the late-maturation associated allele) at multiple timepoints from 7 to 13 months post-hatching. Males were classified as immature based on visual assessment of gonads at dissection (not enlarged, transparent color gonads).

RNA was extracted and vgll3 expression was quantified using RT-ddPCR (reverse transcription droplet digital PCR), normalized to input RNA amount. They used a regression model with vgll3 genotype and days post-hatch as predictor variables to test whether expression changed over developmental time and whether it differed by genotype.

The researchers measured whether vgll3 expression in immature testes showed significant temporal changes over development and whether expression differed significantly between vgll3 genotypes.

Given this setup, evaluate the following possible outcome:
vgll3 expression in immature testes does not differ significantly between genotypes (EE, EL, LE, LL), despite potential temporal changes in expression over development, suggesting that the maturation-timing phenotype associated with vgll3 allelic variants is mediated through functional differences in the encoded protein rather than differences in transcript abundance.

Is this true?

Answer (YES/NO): NO